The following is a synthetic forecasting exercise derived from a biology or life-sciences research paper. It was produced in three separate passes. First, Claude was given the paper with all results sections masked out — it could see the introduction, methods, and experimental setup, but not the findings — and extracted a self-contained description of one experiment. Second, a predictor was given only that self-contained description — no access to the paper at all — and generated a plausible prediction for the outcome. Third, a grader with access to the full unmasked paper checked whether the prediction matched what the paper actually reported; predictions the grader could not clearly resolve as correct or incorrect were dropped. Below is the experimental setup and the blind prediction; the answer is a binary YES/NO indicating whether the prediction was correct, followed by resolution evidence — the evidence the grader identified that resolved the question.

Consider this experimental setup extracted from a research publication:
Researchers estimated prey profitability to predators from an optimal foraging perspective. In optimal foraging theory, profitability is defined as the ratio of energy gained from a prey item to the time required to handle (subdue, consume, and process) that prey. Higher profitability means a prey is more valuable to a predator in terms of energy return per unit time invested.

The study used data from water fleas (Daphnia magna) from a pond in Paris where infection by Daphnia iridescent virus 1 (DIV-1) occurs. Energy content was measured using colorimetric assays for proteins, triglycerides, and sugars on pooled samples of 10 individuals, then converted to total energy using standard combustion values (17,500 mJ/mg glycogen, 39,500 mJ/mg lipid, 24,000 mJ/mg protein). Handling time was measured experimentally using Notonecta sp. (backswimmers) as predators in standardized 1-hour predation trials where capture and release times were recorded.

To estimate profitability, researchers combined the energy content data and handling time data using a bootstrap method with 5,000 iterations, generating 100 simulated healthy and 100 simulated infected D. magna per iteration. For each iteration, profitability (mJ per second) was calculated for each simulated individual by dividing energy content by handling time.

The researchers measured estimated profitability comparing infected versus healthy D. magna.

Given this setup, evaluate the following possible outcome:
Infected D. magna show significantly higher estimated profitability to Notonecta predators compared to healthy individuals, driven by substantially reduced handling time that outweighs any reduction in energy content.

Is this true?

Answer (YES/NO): NO